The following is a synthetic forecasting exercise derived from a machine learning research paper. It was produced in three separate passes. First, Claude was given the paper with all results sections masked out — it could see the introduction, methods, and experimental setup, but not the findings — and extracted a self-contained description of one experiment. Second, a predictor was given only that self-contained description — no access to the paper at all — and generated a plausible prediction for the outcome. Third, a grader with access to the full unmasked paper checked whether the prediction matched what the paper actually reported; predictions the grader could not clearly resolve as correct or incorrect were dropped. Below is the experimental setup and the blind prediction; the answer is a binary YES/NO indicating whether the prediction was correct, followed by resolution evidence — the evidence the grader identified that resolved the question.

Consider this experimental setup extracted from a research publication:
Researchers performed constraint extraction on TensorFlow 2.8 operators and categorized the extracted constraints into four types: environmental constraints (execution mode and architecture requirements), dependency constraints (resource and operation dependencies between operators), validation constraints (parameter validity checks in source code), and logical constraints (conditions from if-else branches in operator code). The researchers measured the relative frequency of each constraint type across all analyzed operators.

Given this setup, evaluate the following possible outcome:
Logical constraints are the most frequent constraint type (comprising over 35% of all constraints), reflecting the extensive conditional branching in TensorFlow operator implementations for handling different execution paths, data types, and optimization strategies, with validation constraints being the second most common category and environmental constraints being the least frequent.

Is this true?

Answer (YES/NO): NO